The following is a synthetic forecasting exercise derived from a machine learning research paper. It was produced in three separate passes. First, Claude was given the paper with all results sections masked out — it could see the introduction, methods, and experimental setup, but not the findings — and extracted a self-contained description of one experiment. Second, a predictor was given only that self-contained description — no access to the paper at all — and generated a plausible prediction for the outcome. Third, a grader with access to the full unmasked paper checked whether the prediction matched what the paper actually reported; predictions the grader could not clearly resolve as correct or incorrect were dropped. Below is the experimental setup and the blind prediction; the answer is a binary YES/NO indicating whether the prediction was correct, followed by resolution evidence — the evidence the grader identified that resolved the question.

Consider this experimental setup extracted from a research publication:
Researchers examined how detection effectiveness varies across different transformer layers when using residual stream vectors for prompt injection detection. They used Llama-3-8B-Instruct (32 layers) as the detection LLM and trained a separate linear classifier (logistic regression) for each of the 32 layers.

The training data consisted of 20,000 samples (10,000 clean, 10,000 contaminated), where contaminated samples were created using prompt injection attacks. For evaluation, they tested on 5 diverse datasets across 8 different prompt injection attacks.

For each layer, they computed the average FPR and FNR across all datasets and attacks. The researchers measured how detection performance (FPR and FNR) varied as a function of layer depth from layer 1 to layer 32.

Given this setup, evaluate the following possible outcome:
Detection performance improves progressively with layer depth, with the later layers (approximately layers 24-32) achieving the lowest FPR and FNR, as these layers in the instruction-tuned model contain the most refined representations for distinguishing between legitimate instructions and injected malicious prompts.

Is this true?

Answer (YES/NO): NO